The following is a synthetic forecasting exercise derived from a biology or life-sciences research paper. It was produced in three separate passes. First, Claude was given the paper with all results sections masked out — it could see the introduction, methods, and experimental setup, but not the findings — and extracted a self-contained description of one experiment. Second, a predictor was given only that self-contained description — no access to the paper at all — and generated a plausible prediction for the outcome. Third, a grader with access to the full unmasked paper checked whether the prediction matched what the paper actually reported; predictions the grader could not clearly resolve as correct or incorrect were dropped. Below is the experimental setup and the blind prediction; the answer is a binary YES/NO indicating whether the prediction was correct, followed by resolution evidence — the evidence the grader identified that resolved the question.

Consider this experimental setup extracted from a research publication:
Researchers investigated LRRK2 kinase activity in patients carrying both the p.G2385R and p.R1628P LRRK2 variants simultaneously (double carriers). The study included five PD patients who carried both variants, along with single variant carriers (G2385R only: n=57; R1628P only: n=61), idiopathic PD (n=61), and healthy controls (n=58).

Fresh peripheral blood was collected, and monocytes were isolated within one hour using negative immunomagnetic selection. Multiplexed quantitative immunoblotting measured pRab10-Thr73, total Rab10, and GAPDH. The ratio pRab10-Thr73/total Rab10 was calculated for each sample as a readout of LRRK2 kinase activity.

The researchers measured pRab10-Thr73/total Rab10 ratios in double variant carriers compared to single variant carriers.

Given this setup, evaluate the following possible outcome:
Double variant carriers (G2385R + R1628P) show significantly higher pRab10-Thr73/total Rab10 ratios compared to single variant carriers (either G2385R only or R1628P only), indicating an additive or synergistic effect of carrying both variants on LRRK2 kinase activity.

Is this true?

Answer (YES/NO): NO